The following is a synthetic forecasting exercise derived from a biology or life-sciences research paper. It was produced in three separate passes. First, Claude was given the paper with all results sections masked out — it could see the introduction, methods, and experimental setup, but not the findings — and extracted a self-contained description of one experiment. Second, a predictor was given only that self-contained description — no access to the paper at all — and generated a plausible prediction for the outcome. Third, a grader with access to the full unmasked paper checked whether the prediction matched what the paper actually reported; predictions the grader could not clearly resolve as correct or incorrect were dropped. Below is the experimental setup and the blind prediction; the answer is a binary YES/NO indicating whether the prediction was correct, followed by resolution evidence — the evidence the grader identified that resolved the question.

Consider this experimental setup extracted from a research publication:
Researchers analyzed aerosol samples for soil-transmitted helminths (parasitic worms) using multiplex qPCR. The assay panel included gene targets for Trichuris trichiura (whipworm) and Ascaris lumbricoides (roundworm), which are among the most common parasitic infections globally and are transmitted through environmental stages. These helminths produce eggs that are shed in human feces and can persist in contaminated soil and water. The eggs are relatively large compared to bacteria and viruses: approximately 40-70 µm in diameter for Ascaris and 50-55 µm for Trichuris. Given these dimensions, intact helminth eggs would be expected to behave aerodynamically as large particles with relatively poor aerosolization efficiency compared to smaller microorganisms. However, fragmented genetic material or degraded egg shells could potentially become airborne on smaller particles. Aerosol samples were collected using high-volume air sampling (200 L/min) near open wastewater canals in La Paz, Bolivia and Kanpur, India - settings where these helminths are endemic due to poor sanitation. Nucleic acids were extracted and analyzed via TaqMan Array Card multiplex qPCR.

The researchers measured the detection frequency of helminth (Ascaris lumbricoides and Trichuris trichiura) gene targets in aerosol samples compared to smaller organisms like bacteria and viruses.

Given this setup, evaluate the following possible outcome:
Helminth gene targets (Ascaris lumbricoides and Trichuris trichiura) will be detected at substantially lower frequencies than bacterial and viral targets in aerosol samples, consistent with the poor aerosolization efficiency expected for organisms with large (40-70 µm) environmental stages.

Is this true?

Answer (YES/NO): NO